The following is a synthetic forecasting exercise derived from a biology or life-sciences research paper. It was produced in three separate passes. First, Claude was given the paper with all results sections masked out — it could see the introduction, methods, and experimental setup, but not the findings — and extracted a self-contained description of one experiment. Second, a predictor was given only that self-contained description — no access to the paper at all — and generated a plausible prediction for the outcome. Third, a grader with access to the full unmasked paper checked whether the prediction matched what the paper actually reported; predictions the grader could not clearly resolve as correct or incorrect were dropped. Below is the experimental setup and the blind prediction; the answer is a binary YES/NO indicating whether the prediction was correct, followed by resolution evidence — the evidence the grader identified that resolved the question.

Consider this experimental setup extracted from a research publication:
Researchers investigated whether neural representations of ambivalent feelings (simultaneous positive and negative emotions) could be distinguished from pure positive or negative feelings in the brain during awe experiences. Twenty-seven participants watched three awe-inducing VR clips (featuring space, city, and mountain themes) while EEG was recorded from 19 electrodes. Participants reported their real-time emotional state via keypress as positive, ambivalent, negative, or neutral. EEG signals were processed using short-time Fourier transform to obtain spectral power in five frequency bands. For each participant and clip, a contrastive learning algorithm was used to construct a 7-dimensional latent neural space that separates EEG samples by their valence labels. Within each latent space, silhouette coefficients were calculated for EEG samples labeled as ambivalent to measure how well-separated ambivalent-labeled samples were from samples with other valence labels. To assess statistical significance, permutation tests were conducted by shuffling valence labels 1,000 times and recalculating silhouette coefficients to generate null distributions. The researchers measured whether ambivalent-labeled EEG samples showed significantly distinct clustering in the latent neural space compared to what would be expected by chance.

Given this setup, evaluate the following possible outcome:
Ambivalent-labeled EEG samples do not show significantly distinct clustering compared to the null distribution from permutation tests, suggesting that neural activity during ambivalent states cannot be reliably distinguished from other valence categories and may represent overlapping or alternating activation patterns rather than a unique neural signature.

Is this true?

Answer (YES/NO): NO